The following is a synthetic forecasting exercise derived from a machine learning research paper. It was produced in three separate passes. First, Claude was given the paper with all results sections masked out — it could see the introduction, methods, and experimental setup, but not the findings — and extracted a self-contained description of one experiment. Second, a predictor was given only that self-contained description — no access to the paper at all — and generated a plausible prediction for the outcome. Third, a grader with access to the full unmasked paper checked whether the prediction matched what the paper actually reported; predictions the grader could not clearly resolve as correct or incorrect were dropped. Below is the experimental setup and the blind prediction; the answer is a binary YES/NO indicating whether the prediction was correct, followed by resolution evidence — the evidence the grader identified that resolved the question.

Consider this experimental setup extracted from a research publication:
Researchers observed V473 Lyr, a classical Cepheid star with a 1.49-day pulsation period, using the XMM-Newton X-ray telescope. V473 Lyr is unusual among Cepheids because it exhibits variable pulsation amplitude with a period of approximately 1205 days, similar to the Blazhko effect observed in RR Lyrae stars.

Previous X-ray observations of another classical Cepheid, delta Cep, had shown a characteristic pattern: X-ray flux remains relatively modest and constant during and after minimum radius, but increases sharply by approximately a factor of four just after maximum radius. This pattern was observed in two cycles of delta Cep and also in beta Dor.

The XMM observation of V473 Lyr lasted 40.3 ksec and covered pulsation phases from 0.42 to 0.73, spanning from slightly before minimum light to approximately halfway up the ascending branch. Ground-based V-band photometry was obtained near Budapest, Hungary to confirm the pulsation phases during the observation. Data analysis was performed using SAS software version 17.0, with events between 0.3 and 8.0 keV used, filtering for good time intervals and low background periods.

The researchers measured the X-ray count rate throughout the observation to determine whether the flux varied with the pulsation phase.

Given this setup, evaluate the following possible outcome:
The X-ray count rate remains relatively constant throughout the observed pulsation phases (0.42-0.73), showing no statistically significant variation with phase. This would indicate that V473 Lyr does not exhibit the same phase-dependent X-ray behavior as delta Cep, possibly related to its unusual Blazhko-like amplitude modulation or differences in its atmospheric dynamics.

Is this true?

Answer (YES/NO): YES